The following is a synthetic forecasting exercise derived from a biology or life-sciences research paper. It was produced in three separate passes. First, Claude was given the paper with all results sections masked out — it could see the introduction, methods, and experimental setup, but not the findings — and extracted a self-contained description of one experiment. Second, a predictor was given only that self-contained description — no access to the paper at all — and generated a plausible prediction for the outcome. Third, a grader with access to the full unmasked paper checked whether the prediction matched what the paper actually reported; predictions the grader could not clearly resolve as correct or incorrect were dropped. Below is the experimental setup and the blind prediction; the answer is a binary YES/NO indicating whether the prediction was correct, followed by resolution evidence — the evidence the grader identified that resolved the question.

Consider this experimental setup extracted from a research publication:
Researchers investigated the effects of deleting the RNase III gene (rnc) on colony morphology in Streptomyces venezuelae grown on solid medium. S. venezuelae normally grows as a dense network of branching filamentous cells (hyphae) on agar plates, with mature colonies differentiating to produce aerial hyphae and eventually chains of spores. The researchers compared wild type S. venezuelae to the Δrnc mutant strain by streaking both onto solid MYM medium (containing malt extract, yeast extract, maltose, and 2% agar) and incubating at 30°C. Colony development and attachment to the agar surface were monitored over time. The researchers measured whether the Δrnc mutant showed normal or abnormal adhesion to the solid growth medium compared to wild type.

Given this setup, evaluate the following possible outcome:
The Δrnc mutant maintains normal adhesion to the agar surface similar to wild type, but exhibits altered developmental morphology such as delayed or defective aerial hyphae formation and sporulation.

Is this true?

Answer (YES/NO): NO